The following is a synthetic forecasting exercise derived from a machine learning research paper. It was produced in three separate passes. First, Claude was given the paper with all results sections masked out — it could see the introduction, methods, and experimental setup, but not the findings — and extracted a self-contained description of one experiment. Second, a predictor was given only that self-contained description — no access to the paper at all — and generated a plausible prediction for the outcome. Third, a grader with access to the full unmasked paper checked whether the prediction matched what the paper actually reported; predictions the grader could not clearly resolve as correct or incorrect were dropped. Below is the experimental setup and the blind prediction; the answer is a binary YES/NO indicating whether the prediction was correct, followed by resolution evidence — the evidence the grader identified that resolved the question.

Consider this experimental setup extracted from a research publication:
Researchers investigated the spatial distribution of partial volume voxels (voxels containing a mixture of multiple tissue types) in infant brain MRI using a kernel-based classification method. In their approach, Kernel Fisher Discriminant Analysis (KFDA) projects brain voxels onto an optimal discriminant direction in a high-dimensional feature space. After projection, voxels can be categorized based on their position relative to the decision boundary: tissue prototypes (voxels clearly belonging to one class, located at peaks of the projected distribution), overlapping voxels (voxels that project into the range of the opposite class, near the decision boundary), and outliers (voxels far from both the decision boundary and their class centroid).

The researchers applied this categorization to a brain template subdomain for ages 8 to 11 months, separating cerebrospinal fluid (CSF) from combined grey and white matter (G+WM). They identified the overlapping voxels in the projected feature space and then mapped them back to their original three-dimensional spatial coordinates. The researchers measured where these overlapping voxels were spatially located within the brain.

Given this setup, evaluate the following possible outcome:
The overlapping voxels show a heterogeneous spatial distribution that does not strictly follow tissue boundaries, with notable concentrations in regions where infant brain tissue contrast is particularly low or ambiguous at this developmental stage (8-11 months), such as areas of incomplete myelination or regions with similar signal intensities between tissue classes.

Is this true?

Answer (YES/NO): NO